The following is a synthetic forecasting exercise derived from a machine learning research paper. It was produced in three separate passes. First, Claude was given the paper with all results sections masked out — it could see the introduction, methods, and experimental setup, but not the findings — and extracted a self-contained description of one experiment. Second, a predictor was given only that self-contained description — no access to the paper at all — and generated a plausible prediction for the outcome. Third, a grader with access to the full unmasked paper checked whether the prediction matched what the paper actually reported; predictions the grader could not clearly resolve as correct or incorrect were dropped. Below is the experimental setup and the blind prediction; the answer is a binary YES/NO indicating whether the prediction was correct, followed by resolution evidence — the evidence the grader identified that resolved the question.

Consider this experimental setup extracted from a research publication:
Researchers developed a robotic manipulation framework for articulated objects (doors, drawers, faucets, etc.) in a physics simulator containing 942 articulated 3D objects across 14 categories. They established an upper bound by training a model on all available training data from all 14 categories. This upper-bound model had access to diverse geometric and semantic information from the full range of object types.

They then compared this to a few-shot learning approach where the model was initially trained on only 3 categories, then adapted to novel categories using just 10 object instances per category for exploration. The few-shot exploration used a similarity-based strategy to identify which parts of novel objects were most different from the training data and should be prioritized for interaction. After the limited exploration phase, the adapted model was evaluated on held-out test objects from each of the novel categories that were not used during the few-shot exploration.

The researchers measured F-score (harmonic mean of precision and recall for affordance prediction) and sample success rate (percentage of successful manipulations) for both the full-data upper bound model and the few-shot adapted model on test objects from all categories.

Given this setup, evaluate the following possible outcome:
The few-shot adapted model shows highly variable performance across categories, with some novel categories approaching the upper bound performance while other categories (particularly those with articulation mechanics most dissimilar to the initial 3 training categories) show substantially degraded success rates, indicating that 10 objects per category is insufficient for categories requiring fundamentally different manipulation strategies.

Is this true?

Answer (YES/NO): NO